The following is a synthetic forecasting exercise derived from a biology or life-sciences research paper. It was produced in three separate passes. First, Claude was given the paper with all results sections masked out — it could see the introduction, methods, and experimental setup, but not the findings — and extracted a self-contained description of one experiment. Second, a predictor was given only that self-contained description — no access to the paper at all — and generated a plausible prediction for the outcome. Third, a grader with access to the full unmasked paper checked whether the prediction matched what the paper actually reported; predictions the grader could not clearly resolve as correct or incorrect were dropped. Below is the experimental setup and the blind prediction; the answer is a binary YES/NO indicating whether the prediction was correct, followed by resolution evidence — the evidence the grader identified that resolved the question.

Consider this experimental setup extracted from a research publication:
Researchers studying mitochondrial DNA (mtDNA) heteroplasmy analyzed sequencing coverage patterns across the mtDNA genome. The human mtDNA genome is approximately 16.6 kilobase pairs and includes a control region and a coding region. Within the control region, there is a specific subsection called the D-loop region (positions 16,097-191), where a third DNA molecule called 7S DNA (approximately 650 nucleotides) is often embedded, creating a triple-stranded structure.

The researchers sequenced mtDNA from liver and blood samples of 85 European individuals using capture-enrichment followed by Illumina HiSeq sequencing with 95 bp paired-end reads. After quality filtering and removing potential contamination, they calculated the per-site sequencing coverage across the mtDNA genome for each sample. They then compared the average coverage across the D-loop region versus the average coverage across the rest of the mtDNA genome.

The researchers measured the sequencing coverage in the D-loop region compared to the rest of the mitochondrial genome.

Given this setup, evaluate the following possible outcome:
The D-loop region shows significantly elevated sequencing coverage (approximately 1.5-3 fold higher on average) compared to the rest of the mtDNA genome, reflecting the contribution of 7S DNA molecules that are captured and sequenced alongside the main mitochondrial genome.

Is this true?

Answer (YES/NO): NO